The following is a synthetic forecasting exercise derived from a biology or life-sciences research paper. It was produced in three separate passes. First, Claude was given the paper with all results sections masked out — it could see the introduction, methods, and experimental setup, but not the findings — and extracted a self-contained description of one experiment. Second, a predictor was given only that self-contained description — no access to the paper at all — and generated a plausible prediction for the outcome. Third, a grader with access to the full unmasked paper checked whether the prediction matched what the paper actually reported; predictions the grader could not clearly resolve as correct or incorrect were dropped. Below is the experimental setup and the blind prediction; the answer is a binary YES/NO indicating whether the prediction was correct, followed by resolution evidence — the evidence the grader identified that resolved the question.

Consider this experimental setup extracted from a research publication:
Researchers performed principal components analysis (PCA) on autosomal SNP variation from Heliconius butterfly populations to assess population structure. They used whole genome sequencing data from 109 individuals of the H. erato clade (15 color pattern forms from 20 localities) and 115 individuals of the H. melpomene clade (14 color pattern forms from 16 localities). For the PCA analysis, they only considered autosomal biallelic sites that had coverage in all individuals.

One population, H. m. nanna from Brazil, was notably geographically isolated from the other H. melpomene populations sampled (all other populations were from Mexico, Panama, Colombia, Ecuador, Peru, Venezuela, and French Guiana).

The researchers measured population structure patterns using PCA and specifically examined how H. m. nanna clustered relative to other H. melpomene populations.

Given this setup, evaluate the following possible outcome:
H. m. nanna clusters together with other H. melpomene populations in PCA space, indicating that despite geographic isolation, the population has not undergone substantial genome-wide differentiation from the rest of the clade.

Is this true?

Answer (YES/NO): NO